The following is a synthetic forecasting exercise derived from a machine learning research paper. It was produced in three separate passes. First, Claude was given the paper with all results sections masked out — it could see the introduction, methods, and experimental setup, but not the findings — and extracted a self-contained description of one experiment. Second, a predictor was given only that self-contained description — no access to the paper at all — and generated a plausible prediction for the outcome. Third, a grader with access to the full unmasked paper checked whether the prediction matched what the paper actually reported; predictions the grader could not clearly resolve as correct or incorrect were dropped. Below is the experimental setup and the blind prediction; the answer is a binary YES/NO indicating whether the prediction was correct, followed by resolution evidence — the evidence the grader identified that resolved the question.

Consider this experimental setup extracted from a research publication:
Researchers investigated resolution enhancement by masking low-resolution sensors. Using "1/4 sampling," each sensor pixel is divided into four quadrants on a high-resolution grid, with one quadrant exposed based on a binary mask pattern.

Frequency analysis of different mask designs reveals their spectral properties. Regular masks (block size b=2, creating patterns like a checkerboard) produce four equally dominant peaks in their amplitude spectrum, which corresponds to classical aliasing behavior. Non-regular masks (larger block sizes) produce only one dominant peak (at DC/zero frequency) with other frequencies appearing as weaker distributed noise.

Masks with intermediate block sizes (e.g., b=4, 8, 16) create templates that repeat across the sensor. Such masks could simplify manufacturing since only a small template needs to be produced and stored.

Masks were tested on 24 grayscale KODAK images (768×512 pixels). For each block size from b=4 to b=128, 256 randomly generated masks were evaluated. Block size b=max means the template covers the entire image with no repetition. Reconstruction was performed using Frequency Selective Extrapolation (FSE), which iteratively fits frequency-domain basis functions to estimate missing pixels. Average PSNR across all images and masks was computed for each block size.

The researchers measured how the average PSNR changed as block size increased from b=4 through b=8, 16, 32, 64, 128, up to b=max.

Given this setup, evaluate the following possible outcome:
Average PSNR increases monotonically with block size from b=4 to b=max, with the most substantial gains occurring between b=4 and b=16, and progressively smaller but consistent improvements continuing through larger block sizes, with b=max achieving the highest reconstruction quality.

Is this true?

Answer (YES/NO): NO